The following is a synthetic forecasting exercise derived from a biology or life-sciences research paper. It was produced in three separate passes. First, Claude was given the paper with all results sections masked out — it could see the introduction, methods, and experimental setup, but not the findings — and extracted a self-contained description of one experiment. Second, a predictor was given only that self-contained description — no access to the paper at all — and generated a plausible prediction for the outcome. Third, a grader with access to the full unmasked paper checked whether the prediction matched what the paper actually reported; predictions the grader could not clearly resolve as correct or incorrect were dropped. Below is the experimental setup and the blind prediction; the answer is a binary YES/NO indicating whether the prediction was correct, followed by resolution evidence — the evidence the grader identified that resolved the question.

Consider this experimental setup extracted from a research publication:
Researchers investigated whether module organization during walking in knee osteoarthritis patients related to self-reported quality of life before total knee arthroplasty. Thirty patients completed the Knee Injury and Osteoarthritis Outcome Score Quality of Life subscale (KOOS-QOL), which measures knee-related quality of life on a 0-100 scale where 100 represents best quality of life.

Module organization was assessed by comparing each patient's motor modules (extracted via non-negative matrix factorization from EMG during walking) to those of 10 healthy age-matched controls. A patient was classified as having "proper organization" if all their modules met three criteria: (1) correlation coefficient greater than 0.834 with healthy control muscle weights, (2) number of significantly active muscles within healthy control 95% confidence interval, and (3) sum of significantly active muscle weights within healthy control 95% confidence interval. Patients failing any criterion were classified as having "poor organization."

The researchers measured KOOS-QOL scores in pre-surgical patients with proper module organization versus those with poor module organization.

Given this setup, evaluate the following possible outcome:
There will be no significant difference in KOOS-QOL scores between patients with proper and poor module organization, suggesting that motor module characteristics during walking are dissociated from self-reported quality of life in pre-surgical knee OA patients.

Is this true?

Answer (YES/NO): YES